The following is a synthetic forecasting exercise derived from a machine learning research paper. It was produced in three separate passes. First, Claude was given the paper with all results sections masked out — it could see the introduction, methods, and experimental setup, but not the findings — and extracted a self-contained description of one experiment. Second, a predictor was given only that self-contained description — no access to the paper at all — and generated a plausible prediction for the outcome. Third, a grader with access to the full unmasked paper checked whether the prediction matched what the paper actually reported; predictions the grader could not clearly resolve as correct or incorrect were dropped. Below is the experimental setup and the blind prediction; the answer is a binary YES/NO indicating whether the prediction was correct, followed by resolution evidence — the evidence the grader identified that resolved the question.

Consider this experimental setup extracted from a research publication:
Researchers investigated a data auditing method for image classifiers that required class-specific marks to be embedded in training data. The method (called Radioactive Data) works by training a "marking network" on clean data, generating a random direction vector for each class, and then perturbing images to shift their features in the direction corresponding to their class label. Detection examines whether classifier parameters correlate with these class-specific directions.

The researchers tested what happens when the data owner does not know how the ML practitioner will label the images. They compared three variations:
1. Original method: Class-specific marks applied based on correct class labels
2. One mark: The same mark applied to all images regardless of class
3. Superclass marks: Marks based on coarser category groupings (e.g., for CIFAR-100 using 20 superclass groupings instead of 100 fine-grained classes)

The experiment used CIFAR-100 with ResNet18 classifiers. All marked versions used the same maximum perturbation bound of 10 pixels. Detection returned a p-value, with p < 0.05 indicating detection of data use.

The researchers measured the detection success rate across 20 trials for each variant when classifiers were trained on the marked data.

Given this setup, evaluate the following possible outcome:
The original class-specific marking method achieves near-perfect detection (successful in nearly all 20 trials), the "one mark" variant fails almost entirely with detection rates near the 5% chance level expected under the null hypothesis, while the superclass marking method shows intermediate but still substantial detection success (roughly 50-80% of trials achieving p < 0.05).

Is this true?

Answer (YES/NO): NO